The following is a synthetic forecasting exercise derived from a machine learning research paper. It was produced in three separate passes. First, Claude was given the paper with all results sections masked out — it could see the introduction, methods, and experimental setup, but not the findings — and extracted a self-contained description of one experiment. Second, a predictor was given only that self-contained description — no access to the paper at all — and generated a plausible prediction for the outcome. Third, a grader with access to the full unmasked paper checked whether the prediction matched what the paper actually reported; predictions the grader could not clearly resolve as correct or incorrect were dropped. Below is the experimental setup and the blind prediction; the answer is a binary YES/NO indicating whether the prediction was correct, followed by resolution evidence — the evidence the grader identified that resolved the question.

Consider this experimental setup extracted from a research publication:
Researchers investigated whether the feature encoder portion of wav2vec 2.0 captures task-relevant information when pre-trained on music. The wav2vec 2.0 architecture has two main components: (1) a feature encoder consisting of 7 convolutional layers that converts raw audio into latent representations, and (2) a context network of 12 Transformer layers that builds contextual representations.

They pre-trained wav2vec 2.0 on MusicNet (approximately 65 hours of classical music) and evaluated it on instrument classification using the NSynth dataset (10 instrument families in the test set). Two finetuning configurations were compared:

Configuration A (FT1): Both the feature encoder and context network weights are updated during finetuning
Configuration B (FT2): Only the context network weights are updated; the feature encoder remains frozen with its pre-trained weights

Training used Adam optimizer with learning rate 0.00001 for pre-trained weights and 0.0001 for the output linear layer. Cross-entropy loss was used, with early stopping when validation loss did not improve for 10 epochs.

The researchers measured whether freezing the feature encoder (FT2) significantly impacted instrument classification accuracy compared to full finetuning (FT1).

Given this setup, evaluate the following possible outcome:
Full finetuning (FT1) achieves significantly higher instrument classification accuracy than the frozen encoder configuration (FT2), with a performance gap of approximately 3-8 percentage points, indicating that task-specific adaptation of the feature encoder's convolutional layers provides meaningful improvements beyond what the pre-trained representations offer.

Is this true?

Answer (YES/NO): NO